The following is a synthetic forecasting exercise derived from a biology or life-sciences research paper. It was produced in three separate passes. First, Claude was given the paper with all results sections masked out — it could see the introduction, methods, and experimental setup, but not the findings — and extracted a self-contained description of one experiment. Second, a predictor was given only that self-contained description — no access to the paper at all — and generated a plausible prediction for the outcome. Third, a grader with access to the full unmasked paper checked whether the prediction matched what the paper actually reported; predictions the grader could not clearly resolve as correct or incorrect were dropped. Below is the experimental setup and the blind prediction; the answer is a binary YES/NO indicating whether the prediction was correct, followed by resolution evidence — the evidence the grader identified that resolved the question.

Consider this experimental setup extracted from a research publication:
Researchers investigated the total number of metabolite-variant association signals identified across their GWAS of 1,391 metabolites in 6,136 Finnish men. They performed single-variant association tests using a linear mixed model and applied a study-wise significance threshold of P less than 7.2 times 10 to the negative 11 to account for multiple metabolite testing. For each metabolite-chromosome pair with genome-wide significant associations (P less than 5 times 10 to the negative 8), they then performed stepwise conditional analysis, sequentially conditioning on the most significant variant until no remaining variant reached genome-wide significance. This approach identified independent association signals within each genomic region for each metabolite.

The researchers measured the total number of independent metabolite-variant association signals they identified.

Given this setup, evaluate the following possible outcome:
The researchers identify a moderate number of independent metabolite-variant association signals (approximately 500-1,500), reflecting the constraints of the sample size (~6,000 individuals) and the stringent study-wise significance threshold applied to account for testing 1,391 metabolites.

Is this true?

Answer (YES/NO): NO